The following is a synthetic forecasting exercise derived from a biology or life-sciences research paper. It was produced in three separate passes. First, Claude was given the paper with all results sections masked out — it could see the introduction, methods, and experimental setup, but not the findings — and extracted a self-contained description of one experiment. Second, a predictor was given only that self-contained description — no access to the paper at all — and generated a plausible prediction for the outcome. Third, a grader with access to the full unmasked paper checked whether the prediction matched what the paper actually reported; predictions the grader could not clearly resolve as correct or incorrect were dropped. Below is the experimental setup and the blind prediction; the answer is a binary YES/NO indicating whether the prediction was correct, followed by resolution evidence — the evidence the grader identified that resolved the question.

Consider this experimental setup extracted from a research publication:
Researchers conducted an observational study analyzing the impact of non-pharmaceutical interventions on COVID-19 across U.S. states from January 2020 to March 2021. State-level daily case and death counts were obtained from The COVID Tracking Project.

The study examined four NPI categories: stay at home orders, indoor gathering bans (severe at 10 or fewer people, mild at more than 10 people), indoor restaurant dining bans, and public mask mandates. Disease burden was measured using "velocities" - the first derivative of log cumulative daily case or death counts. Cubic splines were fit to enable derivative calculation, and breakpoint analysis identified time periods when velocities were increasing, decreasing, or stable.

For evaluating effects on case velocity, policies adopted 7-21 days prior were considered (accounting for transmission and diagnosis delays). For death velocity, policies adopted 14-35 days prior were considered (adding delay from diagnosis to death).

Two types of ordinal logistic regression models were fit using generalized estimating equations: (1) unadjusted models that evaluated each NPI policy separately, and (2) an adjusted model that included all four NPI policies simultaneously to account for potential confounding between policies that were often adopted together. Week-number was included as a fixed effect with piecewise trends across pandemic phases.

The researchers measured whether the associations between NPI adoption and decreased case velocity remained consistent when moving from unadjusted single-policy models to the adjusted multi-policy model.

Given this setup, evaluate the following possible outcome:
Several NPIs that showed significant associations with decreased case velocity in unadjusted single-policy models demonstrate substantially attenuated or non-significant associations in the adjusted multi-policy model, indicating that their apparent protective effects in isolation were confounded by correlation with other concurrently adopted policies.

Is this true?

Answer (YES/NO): YES